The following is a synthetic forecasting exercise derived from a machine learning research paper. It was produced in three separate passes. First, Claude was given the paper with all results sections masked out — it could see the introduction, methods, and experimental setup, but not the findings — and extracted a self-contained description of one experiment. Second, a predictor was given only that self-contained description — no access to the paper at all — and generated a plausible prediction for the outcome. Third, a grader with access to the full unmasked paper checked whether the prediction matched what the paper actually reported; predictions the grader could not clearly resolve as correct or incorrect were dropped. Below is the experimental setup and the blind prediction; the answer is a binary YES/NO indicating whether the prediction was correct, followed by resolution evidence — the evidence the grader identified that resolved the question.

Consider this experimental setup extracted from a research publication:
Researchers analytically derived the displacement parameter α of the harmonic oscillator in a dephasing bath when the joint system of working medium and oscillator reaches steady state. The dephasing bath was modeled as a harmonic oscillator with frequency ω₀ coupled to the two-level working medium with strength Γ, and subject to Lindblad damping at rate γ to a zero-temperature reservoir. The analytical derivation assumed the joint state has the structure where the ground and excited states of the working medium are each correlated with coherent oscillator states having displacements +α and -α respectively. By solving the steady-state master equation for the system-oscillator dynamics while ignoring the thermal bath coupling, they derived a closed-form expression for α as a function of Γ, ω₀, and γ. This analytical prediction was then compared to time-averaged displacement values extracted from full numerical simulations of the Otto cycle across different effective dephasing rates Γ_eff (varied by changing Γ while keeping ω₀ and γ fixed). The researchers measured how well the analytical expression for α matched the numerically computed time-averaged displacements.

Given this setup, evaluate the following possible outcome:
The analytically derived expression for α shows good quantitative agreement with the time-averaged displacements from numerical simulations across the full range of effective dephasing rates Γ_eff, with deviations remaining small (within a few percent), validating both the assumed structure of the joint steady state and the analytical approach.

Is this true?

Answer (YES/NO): YES